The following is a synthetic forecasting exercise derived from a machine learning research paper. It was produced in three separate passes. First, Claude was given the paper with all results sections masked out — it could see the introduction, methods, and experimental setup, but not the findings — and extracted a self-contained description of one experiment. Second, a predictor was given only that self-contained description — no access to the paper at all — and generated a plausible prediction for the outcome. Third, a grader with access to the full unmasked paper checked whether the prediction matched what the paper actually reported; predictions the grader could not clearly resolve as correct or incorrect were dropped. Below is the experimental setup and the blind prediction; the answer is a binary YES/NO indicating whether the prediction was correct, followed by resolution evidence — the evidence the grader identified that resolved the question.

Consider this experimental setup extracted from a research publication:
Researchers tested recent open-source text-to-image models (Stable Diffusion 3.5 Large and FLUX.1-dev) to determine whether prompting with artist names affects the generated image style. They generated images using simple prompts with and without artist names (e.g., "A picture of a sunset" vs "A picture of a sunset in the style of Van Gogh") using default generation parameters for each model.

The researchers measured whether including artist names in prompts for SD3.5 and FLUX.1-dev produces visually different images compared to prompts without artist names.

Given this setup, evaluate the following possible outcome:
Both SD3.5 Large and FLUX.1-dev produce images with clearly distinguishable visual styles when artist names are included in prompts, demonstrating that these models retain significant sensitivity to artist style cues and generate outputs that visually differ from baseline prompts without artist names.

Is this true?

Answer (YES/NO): NO